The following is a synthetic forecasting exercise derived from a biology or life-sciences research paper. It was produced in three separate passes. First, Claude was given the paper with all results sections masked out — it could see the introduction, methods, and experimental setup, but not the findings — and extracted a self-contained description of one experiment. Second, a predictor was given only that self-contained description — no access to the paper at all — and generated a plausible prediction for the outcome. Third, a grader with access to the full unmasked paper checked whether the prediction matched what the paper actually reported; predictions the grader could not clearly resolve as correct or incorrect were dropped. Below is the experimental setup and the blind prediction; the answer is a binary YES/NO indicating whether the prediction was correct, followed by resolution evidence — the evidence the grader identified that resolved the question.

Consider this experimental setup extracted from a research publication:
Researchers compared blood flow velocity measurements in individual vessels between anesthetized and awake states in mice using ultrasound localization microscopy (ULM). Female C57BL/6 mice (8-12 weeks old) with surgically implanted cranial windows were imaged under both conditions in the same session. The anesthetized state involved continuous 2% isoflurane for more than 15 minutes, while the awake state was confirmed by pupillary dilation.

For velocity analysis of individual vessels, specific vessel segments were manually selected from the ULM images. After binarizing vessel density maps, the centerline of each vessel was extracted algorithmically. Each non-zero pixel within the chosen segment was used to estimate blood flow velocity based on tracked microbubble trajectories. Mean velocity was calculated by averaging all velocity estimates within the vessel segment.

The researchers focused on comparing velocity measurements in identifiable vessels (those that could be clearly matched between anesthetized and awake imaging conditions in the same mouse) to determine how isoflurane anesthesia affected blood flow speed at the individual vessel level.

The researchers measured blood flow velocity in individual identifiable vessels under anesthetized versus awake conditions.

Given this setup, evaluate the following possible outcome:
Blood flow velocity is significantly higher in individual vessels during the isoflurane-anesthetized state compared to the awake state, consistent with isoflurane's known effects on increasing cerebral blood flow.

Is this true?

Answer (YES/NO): NO